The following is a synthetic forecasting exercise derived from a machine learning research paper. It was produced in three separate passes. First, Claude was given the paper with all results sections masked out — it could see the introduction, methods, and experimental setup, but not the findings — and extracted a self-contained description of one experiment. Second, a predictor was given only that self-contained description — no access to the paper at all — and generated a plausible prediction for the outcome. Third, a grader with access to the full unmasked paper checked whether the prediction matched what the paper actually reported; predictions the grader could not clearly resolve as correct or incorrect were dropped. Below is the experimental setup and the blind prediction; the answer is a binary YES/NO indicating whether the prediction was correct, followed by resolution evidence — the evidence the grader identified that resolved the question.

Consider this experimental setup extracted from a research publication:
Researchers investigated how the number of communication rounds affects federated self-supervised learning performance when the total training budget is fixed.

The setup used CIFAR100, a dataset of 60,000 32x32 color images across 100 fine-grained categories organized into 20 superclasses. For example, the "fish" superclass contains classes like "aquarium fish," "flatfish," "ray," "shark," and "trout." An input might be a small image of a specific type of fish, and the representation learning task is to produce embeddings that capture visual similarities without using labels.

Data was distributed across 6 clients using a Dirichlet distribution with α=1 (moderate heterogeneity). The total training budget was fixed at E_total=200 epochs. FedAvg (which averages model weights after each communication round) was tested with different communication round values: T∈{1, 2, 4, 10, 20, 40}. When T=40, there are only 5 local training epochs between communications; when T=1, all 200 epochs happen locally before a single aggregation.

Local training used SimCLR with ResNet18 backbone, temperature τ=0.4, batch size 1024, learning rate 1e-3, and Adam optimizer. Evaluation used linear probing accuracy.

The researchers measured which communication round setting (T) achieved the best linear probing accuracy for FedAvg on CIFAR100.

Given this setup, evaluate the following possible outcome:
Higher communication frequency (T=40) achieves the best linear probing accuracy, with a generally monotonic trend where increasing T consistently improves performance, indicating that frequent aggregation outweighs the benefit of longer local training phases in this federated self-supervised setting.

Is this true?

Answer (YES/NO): NO